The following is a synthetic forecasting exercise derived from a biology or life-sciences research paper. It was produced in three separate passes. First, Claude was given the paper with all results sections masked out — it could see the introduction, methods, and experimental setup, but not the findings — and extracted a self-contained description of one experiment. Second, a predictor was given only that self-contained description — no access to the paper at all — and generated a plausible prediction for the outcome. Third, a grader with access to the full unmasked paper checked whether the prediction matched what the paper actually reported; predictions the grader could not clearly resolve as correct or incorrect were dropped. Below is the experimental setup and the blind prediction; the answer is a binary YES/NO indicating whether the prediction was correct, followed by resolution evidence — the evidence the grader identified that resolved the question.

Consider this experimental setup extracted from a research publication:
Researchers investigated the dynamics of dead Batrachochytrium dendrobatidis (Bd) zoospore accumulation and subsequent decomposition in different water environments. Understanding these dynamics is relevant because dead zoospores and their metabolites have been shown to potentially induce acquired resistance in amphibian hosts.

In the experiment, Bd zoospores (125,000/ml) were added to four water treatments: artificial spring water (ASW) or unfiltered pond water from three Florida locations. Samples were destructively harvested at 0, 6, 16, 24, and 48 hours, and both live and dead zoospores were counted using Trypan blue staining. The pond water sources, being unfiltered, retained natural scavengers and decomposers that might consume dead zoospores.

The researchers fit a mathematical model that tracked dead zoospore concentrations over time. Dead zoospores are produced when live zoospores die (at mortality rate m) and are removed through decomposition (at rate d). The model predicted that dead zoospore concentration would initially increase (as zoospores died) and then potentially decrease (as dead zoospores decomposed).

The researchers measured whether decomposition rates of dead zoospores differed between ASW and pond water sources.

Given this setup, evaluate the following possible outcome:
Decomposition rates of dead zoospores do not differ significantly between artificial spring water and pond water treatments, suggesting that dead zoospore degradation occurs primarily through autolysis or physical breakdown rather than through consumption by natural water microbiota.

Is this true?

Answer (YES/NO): NO